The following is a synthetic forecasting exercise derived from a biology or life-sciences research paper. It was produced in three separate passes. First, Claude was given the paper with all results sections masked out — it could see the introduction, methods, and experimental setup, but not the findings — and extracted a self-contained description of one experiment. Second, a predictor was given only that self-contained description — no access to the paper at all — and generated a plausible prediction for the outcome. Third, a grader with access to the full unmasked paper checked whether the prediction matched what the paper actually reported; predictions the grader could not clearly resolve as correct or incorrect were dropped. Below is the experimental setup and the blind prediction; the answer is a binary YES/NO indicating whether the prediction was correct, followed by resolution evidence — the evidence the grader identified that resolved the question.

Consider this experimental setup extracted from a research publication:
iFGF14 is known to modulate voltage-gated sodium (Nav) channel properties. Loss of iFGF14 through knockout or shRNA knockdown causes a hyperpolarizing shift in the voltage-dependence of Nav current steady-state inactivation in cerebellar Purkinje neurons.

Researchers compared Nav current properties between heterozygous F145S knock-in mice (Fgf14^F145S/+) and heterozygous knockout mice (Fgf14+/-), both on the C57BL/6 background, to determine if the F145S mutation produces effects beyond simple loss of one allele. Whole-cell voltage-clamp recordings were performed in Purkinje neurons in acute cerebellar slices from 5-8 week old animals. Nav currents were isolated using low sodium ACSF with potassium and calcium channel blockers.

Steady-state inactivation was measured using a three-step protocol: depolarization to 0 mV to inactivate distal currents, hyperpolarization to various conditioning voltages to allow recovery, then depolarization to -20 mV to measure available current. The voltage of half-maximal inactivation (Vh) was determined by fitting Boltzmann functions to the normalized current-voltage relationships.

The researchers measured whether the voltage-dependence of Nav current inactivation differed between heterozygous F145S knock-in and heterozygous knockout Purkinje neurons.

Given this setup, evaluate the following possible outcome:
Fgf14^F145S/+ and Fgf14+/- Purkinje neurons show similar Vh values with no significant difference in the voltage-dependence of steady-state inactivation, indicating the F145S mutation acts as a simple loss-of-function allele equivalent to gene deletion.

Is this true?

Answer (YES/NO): YES